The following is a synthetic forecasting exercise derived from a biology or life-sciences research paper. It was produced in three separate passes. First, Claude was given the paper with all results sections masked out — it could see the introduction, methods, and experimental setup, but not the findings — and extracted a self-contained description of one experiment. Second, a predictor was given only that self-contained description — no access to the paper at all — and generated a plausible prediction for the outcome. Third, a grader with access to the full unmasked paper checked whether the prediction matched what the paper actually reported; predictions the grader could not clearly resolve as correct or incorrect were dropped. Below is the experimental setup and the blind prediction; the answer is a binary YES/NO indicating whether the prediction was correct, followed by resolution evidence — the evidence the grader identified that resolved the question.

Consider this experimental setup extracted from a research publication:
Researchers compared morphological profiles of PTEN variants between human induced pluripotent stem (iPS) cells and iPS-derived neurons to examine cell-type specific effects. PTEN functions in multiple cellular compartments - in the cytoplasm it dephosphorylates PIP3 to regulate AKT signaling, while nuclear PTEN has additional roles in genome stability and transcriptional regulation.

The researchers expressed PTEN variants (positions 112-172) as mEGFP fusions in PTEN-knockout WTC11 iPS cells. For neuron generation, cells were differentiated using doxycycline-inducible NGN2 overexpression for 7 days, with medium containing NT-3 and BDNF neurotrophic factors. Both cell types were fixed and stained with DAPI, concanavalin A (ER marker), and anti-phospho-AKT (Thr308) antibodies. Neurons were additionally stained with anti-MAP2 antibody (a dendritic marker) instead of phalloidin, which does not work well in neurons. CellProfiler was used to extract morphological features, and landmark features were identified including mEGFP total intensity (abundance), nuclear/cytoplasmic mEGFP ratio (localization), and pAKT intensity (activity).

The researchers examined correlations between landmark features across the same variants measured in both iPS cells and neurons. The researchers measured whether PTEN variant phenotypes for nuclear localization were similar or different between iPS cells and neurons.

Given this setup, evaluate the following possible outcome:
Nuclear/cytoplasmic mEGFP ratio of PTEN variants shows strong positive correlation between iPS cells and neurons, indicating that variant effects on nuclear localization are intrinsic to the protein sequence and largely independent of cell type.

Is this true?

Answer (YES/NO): NO